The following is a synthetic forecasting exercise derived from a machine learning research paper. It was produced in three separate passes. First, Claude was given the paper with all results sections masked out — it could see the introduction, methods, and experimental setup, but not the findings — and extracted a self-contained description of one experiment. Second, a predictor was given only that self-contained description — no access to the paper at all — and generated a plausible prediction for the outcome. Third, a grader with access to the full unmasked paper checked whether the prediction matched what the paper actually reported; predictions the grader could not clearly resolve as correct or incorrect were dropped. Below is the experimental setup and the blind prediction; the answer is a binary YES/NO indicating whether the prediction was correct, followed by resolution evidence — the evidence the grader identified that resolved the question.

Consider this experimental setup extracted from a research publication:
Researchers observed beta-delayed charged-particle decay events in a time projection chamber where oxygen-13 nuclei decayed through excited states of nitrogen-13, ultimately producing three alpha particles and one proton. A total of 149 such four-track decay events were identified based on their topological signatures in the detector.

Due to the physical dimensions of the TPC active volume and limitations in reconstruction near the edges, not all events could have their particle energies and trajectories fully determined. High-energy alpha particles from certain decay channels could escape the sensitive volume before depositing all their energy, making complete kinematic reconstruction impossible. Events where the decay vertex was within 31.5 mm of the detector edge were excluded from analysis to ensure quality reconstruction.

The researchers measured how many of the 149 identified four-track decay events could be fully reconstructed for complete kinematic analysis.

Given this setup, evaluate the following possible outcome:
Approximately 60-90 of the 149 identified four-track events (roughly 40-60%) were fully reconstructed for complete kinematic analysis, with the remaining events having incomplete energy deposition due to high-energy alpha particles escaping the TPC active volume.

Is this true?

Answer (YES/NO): NO